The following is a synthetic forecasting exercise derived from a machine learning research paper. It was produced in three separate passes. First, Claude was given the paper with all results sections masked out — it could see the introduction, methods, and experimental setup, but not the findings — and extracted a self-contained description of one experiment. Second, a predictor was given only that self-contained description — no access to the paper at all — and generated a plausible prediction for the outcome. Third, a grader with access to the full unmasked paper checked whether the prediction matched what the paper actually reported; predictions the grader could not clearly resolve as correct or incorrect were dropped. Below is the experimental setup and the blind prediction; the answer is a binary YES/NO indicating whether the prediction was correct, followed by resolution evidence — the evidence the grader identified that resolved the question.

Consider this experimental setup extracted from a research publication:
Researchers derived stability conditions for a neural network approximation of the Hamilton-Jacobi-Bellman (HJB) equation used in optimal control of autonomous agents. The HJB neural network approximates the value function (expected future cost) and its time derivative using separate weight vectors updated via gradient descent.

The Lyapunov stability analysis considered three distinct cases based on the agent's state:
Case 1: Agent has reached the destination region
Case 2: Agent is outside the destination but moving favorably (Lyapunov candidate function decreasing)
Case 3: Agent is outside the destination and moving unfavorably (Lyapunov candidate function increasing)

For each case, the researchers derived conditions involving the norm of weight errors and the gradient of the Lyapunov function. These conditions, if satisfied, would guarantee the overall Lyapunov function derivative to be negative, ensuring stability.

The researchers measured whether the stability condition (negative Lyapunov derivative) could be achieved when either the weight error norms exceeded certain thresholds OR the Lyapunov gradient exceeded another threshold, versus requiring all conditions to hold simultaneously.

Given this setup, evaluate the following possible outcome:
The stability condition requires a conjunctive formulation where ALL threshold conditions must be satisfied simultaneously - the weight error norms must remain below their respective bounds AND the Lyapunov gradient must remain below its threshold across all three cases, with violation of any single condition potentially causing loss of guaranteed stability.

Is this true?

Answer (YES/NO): NO